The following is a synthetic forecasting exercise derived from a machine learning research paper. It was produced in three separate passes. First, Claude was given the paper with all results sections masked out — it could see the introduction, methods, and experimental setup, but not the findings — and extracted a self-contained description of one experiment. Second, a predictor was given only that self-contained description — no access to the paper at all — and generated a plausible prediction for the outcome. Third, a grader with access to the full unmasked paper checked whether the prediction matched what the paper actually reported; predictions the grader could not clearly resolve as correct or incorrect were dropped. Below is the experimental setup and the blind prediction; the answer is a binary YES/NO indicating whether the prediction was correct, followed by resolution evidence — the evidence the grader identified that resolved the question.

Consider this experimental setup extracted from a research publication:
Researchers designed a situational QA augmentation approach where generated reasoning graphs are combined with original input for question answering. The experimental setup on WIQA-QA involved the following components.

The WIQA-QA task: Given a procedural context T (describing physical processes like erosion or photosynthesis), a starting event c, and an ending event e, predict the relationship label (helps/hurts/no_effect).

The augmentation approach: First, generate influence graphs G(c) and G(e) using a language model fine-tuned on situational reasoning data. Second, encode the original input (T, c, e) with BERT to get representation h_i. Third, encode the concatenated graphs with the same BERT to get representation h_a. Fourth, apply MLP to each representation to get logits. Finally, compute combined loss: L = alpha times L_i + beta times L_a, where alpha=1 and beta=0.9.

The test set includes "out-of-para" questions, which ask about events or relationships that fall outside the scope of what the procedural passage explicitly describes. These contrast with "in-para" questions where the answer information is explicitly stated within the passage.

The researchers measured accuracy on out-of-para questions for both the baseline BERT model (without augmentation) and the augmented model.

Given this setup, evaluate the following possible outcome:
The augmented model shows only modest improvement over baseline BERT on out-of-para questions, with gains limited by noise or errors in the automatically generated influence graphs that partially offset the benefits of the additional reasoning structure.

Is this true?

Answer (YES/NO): NO